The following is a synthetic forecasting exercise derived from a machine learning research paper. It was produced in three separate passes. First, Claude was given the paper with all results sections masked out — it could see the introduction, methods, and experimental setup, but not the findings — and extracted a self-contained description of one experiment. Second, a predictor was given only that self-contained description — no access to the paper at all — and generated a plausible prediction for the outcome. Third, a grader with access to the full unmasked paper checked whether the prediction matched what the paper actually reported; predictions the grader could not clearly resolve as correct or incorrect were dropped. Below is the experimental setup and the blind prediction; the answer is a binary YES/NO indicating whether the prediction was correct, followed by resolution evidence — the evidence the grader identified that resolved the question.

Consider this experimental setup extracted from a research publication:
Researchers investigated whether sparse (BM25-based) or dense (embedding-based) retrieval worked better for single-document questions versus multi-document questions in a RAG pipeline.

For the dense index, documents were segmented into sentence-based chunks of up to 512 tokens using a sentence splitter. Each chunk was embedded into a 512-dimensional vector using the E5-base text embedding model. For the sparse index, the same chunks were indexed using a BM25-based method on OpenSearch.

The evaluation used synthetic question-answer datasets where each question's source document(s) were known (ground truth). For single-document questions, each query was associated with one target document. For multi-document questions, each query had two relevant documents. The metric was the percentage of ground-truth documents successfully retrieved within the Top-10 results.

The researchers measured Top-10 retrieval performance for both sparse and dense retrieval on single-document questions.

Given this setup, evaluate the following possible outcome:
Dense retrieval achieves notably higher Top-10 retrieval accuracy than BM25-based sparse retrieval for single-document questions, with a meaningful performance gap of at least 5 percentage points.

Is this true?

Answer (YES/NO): NO